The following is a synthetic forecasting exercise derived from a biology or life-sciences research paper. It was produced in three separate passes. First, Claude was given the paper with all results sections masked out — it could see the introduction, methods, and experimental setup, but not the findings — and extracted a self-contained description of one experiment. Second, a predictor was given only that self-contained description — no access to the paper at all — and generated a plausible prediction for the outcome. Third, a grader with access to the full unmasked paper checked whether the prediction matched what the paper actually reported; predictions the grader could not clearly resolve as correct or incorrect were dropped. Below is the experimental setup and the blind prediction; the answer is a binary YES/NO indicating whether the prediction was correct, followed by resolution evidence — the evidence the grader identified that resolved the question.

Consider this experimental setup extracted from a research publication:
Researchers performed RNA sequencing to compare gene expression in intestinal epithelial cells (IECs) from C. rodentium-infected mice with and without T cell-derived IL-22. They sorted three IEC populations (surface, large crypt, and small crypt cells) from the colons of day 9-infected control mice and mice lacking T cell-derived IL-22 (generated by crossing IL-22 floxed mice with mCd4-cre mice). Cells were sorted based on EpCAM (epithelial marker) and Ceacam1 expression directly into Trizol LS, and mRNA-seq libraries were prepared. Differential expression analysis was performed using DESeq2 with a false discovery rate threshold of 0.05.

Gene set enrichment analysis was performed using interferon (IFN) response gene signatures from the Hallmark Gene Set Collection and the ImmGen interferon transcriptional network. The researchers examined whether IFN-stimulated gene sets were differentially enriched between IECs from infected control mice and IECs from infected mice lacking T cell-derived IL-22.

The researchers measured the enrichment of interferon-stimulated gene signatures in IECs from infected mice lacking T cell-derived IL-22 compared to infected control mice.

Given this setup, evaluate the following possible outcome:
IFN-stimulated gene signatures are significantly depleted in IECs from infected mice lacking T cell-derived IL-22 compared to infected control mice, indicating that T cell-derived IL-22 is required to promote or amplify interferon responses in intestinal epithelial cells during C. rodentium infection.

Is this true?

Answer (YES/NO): NO